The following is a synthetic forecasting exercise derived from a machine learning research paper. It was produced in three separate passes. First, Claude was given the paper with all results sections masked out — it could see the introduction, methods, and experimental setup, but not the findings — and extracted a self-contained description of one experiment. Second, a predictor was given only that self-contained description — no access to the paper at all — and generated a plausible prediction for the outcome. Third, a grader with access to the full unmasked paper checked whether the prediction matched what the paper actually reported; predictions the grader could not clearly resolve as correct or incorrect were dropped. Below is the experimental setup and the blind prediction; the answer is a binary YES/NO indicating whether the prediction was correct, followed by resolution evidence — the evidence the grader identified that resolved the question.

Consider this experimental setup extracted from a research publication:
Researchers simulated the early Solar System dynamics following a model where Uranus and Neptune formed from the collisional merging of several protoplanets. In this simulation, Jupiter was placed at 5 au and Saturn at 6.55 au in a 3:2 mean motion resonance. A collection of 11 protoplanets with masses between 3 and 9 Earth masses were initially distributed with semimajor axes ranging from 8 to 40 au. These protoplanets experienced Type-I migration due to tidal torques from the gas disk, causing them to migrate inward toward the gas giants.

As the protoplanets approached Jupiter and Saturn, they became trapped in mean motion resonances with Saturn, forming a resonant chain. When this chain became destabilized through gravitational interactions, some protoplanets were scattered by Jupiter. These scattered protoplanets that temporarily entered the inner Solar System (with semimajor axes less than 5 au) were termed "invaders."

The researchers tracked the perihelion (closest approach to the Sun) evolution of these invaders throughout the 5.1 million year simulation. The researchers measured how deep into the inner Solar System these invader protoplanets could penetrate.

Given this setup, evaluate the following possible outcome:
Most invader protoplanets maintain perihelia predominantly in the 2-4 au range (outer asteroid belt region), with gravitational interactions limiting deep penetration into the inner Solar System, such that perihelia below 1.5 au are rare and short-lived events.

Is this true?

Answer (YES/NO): NO